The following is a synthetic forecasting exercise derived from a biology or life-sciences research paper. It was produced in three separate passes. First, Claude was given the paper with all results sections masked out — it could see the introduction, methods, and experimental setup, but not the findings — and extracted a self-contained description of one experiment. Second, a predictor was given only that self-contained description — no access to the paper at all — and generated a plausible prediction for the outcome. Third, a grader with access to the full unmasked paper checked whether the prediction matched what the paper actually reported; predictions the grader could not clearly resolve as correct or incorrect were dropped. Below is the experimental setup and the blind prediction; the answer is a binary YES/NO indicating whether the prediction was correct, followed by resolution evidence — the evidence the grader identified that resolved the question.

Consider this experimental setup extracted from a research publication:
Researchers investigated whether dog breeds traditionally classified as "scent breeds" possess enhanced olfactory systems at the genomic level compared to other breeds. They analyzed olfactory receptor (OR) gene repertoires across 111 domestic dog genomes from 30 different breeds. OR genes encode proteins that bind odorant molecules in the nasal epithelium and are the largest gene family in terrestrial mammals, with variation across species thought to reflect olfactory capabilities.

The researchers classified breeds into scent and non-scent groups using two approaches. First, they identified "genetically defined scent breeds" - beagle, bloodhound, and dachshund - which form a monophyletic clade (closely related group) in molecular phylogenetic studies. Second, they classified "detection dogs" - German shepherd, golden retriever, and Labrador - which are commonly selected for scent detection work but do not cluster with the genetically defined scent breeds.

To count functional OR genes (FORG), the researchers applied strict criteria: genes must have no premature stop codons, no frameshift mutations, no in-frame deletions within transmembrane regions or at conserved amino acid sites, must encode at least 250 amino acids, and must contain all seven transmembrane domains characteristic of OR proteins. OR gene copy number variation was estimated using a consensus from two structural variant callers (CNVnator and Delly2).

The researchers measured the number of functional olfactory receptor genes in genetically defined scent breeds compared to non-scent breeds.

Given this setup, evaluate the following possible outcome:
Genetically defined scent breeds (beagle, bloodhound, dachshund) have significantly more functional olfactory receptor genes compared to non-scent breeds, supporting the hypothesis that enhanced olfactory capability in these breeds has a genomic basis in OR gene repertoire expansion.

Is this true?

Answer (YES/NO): NO